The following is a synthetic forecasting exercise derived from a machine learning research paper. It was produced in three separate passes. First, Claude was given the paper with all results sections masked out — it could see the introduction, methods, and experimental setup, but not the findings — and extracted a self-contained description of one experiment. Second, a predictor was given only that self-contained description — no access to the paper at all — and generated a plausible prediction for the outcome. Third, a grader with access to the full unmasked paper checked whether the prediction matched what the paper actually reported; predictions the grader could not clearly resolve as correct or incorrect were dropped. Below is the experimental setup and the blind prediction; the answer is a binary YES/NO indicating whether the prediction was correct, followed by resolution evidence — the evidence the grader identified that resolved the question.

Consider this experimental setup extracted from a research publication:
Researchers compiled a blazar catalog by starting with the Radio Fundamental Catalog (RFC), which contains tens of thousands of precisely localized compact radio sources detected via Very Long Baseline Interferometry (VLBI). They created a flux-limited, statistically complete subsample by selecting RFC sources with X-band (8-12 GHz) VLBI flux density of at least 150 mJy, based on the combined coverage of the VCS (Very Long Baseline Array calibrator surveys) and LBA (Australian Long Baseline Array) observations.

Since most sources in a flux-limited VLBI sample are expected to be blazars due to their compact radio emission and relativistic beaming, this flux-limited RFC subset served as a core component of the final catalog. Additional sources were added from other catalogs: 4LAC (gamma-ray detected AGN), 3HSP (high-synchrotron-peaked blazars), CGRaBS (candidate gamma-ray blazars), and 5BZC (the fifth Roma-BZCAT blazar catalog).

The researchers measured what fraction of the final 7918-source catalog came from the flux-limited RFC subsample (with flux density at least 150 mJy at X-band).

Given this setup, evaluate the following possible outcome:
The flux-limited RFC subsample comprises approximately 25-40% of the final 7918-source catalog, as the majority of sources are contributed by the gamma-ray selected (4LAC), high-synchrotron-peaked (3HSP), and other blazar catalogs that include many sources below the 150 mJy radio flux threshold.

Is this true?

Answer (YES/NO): NO